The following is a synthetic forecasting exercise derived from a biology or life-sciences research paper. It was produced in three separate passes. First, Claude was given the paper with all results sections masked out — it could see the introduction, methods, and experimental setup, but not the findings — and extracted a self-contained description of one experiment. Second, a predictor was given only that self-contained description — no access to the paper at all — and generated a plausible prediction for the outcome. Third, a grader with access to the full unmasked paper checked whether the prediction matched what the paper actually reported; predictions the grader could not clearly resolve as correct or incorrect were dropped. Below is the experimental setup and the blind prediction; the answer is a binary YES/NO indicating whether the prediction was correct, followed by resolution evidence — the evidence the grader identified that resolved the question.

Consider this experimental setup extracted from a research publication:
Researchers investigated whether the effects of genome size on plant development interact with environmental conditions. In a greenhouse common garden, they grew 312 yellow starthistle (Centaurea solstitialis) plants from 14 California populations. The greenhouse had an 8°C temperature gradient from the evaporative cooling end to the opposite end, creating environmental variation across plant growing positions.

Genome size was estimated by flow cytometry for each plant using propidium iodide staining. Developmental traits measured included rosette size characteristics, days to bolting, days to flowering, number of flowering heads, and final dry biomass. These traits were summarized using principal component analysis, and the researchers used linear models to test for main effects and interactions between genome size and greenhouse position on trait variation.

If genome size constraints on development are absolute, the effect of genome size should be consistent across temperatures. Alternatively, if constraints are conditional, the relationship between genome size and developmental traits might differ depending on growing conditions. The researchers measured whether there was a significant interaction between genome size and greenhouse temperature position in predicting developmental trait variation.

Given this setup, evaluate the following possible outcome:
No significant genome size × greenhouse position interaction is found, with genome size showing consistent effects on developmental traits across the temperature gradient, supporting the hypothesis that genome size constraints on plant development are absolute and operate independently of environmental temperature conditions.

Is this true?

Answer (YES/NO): NO